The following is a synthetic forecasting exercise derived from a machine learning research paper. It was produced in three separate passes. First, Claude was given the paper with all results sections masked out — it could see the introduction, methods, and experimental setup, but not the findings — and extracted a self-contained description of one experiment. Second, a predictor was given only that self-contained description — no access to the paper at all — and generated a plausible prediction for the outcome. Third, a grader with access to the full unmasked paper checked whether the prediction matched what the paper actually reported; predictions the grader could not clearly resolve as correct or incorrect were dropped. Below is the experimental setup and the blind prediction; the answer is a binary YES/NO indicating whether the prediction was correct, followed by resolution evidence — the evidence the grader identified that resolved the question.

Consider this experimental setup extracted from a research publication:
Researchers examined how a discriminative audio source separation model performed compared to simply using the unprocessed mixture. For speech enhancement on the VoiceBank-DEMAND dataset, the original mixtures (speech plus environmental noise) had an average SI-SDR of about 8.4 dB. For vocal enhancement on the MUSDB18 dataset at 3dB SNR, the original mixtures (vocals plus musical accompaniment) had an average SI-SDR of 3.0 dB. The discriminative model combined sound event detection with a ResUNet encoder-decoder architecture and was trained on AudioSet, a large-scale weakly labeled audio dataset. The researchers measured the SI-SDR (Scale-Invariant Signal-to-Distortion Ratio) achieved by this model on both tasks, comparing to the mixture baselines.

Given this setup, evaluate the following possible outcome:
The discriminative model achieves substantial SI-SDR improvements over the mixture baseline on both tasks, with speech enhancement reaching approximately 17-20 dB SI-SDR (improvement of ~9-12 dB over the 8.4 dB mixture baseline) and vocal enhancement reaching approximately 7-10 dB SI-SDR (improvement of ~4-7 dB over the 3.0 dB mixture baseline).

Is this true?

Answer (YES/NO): NO